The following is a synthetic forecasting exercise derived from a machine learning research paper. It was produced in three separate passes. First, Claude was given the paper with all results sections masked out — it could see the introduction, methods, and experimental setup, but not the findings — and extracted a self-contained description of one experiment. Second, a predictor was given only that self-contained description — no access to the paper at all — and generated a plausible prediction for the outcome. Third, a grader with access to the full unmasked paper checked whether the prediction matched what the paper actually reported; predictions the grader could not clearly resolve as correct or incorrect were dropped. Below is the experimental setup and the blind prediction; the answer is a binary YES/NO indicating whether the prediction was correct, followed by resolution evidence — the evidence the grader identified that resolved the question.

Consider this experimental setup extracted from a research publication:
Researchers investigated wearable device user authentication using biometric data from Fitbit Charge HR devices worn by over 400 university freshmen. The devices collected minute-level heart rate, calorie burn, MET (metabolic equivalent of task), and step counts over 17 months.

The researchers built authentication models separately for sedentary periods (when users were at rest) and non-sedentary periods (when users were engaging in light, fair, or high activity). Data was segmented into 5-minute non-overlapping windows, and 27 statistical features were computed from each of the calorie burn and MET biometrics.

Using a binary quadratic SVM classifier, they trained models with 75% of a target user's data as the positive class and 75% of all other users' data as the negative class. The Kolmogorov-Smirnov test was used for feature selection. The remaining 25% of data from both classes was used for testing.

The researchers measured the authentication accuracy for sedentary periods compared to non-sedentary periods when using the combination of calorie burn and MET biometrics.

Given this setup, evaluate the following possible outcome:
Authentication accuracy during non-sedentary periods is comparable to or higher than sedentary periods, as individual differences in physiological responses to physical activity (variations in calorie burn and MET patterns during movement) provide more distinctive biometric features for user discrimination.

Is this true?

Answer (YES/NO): NO